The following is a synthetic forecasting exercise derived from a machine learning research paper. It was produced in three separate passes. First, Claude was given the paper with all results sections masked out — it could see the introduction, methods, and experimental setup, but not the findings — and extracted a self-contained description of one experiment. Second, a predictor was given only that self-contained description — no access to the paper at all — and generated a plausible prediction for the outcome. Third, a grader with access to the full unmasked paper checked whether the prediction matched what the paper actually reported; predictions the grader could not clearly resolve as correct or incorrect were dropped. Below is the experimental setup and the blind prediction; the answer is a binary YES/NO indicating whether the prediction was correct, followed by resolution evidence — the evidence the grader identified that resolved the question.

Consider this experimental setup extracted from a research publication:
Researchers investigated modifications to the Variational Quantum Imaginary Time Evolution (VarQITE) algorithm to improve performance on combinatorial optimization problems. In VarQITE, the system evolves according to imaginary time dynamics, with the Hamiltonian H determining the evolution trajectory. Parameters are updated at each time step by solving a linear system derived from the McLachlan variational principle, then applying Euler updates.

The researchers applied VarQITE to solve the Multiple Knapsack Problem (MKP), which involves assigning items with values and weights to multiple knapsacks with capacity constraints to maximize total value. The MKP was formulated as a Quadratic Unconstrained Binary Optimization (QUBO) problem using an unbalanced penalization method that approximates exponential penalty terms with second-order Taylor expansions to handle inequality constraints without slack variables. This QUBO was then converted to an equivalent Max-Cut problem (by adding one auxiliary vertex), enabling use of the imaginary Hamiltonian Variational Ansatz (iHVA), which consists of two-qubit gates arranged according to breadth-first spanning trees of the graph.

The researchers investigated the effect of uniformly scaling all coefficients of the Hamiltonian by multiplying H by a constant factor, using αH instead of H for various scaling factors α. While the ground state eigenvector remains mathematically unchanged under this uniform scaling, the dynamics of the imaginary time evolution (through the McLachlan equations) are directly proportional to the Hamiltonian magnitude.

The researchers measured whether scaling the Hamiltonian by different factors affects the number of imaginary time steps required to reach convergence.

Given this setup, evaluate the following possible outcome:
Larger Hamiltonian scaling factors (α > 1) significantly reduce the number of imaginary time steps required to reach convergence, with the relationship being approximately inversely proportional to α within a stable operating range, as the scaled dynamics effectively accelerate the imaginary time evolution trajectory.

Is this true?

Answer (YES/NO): NO